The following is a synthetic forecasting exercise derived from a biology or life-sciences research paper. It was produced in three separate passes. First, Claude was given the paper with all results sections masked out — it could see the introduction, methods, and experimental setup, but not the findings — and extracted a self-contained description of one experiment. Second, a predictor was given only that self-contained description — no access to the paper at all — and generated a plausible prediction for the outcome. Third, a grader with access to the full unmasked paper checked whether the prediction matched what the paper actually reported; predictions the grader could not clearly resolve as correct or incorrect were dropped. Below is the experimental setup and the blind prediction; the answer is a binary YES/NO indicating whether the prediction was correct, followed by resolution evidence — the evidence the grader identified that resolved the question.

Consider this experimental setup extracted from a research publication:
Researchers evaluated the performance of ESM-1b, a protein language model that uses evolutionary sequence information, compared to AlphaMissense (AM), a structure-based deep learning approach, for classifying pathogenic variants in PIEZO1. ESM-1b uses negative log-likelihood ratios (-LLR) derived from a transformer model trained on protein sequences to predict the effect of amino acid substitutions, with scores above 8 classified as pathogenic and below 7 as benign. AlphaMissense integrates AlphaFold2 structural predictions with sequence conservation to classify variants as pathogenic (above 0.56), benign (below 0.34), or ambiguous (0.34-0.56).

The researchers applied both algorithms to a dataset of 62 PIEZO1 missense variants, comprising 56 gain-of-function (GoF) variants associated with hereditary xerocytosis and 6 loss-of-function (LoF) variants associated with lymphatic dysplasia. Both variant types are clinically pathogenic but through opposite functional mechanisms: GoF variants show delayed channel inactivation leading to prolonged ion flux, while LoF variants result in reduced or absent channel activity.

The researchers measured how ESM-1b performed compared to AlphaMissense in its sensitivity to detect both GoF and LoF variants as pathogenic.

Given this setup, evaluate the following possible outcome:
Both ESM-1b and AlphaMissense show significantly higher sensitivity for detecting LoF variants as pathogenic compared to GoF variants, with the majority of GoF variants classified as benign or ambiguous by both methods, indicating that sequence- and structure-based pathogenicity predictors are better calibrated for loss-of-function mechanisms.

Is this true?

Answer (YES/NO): NO